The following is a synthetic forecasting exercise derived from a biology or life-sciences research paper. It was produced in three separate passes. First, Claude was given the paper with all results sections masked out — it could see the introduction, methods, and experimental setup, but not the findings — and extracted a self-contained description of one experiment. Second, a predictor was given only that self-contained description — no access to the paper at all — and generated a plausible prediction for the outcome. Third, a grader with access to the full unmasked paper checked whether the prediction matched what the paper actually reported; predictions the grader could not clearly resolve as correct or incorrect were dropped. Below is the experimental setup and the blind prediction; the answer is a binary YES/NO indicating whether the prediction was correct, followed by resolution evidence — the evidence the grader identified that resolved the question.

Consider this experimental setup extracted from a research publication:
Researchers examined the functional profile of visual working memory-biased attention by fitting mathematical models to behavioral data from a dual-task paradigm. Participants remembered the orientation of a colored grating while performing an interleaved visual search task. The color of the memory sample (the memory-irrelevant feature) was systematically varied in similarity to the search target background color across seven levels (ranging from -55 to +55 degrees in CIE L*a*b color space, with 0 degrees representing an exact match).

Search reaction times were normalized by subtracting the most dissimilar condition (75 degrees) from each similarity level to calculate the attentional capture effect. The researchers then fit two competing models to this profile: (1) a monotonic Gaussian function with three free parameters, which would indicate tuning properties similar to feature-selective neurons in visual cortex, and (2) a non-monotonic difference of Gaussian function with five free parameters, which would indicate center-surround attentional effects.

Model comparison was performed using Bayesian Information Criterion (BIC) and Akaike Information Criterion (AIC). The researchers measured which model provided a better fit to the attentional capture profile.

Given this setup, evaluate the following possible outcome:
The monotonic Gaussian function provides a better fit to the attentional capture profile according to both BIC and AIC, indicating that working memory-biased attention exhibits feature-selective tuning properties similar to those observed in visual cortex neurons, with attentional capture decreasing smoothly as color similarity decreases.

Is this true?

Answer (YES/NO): YES